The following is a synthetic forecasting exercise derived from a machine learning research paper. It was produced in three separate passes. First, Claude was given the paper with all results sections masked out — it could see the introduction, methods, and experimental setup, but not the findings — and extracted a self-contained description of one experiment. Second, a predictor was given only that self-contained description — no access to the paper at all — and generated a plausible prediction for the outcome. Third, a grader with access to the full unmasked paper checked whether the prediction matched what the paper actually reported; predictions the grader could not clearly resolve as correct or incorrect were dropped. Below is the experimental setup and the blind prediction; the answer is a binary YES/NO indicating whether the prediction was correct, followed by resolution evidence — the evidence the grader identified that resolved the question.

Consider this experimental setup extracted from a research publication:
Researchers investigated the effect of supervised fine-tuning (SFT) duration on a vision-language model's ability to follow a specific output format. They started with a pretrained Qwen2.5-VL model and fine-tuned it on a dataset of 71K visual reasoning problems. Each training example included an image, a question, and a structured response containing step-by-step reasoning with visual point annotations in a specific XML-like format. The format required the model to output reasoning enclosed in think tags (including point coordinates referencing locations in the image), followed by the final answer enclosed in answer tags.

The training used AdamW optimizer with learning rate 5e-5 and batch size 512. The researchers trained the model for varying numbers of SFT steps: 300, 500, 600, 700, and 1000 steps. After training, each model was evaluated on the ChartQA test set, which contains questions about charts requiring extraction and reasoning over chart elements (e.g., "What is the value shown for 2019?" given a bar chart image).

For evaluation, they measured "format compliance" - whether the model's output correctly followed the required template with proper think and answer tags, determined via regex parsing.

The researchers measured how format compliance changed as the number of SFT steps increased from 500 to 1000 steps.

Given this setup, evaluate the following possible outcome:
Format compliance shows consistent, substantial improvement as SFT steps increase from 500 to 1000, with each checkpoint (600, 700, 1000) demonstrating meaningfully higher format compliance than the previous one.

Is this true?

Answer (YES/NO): NO